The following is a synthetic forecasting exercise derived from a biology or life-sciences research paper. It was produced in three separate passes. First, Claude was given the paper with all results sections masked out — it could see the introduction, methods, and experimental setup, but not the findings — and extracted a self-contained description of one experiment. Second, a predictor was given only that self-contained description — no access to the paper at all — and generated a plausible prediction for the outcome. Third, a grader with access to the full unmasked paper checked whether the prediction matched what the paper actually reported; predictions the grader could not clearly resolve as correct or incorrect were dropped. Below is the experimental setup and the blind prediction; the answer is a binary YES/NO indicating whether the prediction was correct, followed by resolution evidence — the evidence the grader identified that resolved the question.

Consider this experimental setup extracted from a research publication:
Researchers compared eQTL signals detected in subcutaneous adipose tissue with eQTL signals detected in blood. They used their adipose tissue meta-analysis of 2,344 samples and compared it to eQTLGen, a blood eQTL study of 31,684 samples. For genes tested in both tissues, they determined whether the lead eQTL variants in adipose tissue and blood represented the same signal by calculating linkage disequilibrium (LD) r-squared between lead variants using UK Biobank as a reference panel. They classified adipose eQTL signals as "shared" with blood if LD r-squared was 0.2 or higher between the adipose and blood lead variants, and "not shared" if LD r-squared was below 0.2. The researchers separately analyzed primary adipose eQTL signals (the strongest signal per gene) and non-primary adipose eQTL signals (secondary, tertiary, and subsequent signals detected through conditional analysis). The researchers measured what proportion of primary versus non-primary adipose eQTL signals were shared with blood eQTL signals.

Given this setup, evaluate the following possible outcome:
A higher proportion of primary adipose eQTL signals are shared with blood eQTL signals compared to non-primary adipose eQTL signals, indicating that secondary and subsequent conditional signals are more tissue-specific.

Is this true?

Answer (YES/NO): YES